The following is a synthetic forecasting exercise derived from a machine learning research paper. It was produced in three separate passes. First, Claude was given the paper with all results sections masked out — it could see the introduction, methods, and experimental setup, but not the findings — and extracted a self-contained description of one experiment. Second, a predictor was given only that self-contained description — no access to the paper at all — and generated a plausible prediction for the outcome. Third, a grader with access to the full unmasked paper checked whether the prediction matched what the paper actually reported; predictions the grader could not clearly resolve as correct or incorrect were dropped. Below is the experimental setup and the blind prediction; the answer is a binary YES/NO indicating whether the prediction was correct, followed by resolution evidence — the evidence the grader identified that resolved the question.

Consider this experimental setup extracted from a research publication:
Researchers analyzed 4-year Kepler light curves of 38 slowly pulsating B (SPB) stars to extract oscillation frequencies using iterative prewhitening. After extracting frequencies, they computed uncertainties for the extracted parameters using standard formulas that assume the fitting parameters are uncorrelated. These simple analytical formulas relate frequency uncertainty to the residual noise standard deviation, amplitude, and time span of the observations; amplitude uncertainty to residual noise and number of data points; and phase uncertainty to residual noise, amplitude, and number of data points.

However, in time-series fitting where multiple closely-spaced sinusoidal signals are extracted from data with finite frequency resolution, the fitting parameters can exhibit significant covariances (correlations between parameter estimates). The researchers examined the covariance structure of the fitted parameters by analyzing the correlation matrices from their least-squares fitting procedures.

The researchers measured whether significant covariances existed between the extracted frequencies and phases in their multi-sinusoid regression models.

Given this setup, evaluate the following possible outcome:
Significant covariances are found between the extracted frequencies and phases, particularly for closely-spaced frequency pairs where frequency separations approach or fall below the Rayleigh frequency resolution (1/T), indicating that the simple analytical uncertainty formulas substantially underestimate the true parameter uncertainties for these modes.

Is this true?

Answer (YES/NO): NO